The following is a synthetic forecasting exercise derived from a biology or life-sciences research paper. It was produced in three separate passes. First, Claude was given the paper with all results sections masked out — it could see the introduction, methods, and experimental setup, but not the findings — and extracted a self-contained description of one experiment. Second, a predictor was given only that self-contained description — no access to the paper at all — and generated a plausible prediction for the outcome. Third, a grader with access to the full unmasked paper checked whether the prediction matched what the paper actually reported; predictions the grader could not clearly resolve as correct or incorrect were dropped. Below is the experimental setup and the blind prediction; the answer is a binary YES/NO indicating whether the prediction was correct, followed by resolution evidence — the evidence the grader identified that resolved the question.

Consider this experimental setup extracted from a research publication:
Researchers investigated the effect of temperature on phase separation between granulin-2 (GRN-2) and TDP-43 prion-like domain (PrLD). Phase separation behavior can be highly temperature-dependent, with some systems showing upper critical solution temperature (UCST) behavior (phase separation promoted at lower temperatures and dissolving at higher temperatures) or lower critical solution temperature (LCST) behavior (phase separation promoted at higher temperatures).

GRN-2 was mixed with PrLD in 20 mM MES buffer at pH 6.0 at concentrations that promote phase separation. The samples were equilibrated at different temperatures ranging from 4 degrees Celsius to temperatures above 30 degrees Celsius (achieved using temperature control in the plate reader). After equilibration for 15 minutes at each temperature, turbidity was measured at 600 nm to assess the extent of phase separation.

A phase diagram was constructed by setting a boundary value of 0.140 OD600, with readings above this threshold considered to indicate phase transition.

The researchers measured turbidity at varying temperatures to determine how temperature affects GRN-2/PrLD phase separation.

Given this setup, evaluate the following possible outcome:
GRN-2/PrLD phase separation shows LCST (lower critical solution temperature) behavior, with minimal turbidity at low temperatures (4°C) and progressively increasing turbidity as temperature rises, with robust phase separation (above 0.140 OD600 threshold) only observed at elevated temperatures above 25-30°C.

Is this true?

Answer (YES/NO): NO